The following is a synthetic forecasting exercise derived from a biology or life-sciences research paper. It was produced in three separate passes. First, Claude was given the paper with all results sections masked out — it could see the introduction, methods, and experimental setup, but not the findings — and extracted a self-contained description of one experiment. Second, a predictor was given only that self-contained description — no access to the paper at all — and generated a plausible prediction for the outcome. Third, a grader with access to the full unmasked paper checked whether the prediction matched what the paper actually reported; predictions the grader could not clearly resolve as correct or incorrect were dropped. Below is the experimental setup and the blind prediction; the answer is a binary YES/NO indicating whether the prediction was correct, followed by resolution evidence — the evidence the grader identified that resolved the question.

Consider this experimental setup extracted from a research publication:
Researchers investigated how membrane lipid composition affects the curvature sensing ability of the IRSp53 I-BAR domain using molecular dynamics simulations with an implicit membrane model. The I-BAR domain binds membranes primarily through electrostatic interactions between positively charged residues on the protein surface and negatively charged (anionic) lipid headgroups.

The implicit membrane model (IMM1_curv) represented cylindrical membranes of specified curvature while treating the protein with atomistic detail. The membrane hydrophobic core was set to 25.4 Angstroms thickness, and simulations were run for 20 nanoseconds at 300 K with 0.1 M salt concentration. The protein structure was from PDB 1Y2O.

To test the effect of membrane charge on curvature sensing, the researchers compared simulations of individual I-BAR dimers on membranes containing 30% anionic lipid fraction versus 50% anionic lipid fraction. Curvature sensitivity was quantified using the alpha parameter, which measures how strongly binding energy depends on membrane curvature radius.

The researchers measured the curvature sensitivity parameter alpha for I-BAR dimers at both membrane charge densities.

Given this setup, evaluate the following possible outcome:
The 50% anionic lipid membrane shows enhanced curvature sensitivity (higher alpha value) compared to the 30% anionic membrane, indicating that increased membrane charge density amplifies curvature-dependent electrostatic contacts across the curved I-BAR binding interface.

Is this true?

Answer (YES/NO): YES